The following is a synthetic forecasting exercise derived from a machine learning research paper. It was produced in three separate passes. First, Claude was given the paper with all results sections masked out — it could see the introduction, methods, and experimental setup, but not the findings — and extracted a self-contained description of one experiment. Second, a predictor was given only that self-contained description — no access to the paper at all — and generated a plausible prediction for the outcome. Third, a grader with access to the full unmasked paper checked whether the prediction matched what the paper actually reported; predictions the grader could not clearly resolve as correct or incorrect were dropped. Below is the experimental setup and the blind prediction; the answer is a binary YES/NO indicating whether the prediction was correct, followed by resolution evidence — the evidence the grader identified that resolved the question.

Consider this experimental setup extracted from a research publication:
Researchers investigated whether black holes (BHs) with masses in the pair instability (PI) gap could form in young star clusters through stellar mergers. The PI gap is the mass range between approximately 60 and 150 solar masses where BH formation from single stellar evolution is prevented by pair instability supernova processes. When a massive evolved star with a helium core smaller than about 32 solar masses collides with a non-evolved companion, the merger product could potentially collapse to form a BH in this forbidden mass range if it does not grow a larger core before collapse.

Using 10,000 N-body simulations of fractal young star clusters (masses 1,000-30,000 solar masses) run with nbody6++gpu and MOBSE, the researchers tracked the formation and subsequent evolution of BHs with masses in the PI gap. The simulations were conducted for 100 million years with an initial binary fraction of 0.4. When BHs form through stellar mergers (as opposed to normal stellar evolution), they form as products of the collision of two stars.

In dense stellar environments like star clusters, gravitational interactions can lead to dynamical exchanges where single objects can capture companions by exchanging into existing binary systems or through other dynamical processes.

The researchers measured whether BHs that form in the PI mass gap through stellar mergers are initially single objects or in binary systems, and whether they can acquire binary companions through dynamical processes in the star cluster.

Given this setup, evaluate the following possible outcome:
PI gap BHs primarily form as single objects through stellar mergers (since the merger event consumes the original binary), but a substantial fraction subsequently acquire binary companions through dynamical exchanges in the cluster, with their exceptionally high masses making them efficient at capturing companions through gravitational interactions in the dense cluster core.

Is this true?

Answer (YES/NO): YES